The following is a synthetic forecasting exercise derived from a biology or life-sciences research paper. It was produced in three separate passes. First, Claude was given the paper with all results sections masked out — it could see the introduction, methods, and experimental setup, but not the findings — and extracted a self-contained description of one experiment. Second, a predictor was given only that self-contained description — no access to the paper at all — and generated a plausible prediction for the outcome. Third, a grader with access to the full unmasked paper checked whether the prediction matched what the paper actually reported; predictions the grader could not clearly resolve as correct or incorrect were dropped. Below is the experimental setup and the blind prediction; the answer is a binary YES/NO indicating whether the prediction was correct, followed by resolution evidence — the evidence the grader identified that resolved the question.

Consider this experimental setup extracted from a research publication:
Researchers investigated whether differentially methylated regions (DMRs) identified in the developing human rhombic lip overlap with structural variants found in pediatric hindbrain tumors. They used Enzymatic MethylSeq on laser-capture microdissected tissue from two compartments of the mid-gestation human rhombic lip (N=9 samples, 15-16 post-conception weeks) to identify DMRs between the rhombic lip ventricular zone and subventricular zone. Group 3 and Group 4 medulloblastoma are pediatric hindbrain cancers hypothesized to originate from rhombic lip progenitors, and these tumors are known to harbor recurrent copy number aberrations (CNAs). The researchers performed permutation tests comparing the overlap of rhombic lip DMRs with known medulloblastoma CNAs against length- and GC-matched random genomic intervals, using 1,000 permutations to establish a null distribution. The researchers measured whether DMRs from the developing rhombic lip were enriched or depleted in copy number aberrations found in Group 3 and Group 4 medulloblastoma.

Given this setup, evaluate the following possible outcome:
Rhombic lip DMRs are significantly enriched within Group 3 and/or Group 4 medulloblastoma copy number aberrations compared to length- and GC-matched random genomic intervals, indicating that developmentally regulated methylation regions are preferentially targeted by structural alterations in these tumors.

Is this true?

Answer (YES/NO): YES